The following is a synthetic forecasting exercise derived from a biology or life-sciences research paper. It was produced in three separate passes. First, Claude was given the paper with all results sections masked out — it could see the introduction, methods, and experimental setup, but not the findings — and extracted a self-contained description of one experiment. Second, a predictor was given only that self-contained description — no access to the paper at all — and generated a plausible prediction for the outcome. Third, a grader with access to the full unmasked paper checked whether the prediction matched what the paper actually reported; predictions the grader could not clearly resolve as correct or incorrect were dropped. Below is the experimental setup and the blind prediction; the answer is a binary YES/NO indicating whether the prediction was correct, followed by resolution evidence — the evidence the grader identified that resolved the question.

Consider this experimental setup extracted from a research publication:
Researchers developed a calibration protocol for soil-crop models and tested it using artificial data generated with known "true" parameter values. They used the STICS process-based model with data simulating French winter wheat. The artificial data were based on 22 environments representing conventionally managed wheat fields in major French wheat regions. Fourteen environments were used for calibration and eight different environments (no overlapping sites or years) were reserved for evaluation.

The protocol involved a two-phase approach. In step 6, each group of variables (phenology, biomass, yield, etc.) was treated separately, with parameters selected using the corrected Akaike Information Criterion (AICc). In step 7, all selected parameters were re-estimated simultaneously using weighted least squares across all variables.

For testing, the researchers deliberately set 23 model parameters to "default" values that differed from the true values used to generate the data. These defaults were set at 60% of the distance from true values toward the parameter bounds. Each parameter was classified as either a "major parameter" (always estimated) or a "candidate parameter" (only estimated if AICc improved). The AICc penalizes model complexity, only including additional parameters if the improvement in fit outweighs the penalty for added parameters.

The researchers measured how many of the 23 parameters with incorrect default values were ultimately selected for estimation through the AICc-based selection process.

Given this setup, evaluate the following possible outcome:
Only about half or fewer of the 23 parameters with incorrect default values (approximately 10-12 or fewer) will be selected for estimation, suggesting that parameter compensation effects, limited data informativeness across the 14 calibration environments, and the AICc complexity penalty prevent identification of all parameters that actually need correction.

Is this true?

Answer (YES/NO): NO